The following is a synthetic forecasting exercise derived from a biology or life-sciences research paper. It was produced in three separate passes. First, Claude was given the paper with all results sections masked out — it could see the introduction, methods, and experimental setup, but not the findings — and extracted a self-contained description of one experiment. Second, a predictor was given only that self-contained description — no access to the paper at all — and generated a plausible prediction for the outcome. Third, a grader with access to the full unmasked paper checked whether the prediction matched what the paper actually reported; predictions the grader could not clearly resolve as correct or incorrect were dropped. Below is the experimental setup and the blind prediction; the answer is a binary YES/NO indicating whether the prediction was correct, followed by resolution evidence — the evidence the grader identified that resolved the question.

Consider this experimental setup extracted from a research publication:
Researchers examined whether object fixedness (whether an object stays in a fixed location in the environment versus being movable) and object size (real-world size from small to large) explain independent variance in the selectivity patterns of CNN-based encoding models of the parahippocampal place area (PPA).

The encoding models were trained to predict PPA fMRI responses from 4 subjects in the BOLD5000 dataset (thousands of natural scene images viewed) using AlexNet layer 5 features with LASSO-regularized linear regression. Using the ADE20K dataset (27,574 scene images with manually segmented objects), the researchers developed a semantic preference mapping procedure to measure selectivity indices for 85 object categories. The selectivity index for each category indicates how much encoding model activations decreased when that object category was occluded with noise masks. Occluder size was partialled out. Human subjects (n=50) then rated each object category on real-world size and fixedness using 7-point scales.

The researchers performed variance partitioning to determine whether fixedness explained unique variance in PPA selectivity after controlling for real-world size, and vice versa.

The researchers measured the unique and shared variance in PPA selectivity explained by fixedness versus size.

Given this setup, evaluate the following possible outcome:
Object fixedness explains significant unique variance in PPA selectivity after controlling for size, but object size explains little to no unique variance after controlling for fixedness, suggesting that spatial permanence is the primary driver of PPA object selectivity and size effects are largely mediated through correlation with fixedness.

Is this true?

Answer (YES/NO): NO